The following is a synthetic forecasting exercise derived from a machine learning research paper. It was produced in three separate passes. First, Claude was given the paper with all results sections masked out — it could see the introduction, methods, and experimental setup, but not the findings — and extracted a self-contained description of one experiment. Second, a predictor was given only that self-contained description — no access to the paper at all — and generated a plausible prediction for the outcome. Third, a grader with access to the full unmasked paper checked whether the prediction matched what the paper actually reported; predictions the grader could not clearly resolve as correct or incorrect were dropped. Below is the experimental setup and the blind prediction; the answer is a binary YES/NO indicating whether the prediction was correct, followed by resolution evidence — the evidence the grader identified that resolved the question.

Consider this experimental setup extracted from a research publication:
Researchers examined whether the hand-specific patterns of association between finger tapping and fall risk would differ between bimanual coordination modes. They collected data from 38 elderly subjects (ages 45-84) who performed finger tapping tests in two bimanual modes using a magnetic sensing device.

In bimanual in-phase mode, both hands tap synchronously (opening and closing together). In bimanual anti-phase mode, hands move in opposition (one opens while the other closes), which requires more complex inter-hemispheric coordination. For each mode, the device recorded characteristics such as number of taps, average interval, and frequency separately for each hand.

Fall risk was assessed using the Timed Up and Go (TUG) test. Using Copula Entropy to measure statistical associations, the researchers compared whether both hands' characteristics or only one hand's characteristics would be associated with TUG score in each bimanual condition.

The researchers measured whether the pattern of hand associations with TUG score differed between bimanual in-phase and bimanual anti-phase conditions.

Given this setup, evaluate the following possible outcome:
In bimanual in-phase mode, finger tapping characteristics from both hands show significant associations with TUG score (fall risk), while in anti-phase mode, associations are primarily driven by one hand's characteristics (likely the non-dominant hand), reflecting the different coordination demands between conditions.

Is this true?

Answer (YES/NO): YES